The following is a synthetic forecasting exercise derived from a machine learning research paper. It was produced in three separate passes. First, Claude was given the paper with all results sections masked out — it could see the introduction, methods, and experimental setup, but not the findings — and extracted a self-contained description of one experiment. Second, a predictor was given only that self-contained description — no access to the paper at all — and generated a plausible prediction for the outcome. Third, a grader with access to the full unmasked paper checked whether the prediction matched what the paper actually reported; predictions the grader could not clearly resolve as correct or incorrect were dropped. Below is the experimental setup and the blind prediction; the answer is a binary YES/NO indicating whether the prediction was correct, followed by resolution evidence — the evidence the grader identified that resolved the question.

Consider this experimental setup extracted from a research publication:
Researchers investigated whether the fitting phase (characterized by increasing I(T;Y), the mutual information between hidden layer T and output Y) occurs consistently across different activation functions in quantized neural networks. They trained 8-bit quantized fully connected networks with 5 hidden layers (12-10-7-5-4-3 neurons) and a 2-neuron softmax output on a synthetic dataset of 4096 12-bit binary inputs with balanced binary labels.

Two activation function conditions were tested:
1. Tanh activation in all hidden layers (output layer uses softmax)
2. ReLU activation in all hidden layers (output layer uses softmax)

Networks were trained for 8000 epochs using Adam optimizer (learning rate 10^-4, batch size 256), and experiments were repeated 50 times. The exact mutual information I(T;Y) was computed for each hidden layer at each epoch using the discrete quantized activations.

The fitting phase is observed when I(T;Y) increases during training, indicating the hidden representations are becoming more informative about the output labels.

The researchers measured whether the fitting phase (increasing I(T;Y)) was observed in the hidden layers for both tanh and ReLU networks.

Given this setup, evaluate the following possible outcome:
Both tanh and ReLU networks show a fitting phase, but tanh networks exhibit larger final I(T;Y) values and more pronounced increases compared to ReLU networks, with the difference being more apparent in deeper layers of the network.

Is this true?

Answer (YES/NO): NO